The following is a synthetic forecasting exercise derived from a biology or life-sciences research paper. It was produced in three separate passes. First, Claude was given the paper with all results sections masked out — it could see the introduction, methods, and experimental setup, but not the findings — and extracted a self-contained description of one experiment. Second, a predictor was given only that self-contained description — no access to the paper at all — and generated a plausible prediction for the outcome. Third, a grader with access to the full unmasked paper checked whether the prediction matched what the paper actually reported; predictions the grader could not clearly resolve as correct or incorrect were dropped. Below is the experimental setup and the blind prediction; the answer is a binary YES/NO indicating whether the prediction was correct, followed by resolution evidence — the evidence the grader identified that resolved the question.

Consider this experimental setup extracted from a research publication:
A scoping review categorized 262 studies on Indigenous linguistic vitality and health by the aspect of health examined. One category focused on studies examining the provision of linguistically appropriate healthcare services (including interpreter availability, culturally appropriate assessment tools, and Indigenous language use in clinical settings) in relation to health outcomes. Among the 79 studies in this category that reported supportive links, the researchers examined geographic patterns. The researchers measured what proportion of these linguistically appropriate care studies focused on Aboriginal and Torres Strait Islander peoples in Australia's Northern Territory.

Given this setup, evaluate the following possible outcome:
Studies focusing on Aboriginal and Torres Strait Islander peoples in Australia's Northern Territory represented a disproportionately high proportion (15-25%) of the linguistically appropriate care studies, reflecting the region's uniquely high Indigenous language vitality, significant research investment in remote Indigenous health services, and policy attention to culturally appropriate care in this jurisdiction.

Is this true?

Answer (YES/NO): NO